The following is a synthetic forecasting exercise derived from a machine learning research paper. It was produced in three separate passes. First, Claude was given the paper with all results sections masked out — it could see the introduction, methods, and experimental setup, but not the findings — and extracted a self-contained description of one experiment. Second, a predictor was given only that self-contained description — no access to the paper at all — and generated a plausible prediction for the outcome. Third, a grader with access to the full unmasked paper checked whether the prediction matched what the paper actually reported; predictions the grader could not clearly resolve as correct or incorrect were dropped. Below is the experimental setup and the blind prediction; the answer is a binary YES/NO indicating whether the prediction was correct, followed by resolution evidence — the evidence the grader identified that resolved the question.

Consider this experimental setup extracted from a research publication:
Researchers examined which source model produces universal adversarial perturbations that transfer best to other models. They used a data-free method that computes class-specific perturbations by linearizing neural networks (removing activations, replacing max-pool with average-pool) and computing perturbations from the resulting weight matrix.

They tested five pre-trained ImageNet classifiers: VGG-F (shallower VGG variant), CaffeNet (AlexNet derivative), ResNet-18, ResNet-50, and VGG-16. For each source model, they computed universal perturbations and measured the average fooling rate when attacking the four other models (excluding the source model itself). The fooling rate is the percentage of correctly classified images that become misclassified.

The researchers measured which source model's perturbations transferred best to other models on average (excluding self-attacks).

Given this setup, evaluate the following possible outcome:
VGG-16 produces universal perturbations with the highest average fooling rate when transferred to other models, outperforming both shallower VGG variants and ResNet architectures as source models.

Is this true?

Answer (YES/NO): NO